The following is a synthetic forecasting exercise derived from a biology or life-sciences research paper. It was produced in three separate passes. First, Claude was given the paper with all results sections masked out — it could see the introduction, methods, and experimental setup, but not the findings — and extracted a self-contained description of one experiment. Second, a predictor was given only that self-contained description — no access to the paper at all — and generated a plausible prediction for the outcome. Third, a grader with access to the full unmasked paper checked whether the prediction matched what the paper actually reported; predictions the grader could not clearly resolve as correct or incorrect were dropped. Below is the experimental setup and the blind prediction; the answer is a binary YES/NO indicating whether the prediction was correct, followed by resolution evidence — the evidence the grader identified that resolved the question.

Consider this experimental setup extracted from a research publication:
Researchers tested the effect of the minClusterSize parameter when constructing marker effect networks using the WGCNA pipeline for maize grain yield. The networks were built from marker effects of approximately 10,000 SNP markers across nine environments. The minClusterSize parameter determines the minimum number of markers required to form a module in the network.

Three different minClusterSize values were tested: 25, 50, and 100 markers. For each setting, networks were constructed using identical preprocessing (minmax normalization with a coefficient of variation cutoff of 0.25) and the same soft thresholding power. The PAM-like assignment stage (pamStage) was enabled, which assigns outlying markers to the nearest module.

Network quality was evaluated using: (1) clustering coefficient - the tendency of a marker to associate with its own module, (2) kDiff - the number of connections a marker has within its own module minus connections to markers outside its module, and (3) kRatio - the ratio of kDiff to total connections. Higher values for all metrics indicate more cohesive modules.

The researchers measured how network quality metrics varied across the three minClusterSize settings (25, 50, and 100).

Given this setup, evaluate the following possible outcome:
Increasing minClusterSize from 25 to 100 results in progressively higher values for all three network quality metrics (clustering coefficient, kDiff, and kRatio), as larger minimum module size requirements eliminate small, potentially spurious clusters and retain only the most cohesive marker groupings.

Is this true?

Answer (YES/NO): NO